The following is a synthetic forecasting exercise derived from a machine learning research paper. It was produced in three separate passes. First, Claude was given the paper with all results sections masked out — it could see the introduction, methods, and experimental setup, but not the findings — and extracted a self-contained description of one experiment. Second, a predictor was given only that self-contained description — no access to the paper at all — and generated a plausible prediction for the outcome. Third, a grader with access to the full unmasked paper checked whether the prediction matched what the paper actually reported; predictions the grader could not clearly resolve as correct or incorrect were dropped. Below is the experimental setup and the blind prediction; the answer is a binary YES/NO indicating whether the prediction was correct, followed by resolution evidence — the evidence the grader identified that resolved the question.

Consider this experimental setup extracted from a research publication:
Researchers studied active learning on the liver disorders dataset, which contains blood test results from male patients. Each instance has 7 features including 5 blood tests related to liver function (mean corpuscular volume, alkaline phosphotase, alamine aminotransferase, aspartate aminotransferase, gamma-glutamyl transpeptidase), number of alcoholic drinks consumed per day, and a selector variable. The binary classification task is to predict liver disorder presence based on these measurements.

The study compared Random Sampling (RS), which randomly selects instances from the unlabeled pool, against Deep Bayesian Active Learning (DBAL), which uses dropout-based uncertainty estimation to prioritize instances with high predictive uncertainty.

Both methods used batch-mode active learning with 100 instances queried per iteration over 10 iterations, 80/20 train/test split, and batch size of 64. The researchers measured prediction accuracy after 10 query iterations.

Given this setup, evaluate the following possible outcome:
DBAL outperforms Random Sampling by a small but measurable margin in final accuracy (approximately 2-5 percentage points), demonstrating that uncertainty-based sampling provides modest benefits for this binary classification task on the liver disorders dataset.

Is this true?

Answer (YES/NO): NO